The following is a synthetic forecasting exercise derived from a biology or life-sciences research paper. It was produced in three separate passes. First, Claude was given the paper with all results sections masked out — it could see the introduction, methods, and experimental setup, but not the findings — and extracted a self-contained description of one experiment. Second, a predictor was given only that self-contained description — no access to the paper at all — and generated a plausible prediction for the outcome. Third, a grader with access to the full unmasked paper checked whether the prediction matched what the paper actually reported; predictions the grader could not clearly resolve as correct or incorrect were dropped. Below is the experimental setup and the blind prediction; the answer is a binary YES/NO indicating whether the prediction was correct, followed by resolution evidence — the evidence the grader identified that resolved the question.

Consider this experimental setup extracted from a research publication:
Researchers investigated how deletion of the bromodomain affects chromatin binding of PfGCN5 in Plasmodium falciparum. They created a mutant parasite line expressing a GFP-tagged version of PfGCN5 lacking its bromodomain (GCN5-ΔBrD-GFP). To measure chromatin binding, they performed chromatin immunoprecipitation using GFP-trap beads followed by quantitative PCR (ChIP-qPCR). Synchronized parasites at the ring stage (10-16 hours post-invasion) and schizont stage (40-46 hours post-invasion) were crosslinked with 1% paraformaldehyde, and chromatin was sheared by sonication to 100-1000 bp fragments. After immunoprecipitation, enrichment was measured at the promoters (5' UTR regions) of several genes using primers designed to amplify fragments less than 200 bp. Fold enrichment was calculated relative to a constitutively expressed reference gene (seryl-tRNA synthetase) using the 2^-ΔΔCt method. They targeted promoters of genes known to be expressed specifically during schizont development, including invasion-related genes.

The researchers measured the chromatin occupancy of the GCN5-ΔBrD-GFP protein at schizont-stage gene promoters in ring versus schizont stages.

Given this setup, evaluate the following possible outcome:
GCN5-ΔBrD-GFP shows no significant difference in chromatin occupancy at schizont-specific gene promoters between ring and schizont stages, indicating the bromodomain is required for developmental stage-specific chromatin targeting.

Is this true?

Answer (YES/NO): NO